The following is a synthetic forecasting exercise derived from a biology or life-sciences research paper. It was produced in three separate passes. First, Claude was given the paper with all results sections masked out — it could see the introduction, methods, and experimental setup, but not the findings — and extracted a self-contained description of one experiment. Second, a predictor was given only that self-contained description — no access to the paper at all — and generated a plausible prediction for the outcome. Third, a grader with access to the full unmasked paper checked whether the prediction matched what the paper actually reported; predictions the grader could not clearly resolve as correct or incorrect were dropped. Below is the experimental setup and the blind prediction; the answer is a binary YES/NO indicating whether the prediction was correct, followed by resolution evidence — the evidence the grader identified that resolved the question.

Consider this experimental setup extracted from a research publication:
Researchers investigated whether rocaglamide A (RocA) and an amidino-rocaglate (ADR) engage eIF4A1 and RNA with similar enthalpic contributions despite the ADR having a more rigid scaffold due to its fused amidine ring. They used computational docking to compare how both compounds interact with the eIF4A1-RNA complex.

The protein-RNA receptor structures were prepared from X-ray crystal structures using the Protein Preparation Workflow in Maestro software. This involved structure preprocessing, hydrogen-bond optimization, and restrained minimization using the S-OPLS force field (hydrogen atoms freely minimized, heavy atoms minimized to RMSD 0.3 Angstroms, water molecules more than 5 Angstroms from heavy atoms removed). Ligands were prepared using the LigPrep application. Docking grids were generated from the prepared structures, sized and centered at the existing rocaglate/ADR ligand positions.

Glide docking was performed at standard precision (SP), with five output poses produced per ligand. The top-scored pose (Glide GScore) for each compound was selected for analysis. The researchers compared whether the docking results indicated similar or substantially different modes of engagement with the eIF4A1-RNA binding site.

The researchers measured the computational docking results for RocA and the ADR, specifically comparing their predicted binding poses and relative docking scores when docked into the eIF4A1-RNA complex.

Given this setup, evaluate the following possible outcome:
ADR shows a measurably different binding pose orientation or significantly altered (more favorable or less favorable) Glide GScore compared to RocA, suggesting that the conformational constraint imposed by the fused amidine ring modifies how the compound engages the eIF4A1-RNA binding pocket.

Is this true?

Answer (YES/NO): NO